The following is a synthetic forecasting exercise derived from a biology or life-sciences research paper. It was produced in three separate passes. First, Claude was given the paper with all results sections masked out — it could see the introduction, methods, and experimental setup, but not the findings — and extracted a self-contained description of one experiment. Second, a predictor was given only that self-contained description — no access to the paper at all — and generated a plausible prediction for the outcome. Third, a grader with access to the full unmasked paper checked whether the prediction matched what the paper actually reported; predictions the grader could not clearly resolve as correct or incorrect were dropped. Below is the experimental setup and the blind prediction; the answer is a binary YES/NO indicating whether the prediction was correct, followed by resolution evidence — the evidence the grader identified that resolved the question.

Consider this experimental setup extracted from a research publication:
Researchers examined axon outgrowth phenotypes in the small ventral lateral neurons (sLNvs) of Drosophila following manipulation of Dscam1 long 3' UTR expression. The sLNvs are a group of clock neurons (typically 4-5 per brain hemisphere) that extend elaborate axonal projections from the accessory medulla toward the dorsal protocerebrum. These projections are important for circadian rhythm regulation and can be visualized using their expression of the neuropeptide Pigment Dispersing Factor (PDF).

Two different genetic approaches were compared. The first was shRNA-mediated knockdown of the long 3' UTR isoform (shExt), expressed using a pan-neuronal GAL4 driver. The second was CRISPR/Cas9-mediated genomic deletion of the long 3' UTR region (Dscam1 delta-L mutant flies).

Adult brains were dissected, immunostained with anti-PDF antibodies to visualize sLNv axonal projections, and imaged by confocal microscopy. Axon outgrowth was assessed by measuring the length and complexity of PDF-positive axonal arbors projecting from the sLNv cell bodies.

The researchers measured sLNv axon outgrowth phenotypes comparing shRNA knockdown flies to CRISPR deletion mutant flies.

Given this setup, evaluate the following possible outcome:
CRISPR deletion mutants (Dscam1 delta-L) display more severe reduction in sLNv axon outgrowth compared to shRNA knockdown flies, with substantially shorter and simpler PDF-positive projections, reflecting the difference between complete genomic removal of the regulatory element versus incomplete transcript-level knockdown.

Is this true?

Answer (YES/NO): NO